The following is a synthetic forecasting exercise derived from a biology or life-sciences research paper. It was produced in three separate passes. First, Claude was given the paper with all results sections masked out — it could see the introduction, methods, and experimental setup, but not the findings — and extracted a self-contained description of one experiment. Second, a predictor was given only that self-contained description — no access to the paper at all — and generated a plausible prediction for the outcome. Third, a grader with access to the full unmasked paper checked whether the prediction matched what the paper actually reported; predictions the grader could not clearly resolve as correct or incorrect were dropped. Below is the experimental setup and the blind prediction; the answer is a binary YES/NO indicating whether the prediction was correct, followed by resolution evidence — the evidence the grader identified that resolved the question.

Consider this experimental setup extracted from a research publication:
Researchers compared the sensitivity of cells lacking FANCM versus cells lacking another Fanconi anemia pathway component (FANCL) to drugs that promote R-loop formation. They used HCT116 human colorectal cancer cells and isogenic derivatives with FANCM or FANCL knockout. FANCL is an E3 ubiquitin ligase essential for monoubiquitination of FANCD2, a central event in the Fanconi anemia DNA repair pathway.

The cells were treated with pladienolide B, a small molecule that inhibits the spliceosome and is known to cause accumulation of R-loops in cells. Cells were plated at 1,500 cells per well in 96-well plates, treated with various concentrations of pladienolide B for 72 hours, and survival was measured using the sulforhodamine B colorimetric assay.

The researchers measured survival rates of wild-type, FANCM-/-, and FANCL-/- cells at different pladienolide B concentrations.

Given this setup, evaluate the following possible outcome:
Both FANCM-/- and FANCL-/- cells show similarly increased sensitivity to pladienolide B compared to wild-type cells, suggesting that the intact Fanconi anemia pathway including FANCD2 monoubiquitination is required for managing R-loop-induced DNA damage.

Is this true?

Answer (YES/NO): NO